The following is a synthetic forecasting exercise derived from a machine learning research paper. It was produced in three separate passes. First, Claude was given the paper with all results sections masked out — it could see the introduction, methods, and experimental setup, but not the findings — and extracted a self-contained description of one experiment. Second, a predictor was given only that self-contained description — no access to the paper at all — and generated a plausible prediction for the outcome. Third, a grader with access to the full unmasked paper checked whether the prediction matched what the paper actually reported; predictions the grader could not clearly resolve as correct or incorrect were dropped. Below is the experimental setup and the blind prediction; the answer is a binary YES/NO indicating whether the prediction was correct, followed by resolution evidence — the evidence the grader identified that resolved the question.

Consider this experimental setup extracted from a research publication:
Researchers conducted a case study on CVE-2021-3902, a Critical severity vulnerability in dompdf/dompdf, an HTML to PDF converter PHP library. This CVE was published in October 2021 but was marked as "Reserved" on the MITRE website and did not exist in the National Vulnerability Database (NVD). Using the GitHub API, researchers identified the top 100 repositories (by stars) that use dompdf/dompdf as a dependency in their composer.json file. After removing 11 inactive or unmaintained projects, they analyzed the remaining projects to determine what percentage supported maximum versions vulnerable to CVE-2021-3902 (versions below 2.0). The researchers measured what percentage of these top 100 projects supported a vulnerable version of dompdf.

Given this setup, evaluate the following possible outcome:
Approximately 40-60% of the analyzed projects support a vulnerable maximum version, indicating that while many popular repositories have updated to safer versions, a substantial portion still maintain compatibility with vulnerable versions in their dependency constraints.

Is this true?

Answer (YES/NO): NO